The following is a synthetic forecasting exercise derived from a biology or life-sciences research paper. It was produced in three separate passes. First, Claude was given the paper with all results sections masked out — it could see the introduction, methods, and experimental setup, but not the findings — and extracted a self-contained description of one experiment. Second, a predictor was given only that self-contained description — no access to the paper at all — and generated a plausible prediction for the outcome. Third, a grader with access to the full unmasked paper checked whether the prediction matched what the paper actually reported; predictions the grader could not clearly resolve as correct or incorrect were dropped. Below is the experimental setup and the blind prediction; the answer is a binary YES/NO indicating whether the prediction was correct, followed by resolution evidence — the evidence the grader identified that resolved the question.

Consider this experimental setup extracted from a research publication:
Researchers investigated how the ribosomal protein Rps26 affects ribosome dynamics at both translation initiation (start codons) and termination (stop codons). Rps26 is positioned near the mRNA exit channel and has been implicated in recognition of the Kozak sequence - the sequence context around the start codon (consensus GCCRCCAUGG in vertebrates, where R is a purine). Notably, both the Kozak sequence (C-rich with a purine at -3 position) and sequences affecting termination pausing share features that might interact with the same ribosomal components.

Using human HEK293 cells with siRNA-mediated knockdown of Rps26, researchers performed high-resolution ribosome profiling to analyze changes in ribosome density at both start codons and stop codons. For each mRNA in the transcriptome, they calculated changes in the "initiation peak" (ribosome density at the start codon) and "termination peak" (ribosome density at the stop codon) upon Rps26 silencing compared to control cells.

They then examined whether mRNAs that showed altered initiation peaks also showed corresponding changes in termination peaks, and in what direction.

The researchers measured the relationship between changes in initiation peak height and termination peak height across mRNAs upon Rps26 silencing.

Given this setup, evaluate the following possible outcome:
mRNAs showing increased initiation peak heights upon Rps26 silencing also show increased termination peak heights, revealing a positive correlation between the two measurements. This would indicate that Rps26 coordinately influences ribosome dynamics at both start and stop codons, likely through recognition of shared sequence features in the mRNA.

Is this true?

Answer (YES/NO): NO